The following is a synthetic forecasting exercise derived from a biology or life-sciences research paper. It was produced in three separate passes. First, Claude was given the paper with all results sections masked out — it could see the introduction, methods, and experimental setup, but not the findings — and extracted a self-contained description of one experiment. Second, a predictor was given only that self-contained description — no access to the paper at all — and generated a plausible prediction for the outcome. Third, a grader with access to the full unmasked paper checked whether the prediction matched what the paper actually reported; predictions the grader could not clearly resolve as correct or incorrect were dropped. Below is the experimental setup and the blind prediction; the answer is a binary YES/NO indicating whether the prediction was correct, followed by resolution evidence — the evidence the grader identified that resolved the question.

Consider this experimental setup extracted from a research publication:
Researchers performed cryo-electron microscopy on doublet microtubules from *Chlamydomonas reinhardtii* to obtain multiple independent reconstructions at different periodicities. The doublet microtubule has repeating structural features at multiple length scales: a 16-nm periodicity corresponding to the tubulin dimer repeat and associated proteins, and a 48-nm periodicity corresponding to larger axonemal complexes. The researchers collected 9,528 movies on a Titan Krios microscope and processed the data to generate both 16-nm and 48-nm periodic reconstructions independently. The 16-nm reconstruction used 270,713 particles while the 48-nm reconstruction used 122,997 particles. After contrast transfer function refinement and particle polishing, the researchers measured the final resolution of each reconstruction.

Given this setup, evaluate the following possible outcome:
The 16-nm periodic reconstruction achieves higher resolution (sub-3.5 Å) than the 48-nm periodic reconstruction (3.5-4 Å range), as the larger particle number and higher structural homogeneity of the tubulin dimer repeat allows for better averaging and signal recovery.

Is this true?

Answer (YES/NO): NO